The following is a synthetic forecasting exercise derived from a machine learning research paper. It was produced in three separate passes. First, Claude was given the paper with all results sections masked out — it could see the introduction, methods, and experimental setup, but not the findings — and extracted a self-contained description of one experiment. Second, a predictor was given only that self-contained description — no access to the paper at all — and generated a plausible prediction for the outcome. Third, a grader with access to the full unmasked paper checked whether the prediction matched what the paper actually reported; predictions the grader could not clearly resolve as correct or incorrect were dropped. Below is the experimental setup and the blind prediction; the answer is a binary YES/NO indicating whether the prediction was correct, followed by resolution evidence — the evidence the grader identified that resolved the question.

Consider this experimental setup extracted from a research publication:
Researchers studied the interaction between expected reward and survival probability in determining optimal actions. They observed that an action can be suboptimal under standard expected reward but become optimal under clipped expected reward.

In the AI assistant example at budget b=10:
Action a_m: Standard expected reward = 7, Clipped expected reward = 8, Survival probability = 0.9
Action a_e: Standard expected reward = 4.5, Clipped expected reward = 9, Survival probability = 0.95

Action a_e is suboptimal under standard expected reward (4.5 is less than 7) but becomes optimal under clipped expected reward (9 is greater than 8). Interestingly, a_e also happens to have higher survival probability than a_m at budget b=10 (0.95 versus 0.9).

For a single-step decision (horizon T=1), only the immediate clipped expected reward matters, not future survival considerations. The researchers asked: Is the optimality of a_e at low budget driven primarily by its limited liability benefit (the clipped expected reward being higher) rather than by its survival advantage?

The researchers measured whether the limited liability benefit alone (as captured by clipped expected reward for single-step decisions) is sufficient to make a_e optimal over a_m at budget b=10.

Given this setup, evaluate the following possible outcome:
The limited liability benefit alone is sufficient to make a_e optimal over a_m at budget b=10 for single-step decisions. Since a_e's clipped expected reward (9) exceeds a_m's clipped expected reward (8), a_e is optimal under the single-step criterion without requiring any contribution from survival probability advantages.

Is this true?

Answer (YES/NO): YES